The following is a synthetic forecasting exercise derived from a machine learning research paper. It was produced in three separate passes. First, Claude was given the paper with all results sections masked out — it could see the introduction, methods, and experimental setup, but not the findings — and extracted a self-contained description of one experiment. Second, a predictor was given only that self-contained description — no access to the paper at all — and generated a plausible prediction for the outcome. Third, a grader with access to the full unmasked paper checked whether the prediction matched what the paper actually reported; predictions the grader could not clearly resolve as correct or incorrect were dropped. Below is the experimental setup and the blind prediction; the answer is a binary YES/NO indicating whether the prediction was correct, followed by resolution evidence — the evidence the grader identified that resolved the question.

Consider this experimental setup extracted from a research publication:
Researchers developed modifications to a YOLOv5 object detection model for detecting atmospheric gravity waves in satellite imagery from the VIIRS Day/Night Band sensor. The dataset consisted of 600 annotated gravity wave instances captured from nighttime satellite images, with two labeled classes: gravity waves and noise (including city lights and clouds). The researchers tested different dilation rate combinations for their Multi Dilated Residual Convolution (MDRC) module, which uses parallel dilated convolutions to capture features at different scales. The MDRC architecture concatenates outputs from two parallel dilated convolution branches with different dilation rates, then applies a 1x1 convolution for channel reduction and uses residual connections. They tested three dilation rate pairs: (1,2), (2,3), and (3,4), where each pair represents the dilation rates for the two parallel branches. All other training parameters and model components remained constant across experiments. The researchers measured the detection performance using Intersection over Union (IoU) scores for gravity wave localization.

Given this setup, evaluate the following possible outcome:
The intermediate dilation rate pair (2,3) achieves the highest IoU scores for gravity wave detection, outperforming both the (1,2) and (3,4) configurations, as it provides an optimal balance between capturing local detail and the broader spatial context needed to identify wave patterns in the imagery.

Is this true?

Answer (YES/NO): YES